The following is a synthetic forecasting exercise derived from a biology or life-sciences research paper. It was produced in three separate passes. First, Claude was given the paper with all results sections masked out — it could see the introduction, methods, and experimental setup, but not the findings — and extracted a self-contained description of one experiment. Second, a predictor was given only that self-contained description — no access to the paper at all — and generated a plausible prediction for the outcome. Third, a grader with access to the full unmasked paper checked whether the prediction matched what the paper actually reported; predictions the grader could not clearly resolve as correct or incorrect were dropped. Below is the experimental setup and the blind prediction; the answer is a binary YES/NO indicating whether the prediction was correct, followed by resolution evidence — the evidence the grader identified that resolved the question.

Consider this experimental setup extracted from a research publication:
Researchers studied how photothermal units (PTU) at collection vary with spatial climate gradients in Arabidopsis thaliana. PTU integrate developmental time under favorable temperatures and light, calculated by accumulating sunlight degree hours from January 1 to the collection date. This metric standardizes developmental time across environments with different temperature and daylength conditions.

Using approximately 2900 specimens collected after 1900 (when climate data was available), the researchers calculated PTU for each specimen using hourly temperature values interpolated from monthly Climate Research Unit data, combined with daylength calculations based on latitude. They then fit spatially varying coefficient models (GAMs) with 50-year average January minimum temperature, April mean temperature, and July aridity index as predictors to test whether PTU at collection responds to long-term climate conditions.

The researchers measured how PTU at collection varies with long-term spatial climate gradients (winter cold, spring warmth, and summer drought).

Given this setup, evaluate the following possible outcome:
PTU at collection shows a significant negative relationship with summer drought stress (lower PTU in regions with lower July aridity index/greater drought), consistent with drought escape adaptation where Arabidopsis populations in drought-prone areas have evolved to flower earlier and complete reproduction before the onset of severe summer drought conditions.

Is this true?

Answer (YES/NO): NO